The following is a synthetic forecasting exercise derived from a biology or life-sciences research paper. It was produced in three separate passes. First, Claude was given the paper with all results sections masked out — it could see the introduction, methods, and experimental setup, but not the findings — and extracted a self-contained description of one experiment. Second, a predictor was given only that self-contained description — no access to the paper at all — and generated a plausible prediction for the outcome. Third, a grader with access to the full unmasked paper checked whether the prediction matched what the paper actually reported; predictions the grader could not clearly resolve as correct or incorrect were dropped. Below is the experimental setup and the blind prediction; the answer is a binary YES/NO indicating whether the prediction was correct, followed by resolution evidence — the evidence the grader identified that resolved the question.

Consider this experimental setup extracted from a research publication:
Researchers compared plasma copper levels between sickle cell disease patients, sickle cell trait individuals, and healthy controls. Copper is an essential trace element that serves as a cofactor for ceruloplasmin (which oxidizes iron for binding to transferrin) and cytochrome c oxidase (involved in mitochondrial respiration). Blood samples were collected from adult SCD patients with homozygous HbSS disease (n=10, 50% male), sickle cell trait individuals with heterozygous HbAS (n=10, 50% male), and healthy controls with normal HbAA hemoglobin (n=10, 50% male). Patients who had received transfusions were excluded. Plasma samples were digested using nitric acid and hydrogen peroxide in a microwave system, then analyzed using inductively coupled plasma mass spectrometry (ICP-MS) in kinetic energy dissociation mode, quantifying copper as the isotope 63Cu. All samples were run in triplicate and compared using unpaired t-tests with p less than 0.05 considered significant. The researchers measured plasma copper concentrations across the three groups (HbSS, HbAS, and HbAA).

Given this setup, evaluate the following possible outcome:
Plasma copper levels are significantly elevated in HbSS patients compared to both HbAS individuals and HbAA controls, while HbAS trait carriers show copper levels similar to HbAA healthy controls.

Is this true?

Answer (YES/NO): NO